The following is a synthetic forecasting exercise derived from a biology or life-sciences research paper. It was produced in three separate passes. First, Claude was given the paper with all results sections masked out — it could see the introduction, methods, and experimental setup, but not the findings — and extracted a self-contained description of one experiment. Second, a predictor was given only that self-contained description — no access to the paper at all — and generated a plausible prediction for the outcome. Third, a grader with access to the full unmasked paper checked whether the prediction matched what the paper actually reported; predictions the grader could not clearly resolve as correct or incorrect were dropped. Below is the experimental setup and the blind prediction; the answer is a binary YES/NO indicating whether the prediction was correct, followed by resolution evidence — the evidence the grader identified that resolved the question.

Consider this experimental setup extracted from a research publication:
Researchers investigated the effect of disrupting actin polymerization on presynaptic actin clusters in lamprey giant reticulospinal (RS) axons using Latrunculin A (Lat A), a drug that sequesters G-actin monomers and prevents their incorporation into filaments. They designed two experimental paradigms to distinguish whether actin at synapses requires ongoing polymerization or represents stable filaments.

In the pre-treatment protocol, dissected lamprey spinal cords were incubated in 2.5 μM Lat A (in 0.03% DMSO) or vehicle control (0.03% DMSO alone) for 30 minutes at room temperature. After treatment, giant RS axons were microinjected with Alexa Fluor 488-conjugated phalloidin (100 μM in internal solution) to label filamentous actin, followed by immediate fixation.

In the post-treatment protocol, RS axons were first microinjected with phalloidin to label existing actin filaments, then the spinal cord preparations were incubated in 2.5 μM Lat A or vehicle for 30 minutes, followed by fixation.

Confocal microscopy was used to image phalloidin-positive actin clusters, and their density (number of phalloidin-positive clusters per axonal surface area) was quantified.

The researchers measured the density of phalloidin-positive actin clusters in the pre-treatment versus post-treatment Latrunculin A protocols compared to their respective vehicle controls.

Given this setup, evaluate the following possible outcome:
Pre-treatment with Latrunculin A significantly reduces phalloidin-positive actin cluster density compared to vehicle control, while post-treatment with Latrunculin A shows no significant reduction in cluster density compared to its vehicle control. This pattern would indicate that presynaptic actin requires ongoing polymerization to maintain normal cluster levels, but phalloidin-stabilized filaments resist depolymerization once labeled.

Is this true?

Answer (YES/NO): YES